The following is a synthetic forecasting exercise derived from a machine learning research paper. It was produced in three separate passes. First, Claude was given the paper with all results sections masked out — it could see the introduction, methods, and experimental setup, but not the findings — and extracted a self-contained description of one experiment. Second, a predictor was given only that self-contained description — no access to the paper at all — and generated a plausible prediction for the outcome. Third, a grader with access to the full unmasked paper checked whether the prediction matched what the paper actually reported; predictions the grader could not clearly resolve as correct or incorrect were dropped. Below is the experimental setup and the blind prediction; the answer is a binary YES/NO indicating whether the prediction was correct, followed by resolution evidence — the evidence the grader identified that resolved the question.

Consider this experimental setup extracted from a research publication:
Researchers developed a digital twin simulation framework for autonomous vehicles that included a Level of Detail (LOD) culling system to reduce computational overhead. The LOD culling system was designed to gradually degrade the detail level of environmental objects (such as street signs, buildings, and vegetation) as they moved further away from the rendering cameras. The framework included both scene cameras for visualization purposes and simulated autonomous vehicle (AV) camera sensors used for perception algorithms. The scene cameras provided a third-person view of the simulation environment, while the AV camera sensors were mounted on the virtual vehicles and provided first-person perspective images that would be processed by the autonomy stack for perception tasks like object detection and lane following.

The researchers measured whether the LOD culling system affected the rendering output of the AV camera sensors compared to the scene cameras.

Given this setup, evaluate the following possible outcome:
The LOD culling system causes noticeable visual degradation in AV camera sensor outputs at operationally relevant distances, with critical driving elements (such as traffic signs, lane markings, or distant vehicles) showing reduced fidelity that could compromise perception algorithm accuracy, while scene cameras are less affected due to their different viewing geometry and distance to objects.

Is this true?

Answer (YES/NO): NO